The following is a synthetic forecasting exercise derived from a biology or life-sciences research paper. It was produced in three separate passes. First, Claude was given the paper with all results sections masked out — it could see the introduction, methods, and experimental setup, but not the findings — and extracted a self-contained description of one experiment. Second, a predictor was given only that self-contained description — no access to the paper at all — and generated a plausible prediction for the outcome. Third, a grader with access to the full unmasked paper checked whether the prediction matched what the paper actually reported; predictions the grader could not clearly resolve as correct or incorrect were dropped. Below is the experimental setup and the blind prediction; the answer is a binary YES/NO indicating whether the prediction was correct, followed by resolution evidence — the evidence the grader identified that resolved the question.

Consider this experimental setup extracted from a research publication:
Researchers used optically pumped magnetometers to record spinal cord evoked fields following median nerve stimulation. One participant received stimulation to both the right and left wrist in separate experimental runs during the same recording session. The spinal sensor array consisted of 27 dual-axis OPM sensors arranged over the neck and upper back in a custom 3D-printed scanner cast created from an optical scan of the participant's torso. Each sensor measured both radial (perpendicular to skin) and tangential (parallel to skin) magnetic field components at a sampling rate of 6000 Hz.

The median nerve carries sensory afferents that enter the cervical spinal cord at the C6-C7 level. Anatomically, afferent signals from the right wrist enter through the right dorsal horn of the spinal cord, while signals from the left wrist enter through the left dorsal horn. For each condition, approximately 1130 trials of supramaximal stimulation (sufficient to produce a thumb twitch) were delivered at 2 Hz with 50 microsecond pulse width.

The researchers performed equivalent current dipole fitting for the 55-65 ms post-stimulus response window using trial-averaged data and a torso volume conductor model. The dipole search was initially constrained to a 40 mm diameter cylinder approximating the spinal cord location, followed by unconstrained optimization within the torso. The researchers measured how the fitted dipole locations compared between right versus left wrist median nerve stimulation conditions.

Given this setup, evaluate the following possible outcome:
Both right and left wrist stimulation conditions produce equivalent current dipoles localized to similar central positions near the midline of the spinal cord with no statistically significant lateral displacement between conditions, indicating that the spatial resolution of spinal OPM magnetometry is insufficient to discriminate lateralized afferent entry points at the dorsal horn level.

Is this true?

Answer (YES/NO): NO